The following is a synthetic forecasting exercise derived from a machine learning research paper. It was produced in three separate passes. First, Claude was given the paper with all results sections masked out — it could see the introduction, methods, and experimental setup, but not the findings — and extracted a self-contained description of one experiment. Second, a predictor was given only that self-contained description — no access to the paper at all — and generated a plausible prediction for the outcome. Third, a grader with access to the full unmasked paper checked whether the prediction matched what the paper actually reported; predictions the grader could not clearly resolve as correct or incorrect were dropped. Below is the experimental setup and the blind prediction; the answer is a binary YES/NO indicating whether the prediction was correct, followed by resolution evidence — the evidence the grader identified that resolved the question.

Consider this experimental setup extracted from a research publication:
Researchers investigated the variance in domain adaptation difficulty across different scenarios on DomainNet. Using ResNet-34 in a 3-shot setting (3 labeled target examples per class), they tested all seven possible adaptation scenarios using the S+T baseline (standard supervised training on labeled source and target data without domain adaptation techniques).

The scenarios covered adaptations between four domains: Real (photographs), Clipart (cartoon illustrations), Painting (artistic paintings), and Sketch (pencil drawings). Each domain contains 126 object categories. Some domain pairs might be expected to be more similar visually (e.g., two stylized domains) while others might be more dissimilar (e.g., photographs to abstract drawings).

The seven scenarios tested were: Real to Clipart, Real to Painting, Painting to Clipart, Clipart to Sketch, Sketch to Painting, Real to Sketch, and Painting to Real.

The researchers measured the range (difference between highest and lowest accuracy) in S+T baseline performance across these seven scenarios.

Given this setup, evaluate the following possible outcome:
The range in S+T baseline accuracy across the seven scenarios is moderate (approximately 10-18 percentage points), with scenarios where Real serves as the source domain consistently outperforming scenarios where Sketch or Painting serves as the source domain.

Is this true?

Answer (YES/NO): NO